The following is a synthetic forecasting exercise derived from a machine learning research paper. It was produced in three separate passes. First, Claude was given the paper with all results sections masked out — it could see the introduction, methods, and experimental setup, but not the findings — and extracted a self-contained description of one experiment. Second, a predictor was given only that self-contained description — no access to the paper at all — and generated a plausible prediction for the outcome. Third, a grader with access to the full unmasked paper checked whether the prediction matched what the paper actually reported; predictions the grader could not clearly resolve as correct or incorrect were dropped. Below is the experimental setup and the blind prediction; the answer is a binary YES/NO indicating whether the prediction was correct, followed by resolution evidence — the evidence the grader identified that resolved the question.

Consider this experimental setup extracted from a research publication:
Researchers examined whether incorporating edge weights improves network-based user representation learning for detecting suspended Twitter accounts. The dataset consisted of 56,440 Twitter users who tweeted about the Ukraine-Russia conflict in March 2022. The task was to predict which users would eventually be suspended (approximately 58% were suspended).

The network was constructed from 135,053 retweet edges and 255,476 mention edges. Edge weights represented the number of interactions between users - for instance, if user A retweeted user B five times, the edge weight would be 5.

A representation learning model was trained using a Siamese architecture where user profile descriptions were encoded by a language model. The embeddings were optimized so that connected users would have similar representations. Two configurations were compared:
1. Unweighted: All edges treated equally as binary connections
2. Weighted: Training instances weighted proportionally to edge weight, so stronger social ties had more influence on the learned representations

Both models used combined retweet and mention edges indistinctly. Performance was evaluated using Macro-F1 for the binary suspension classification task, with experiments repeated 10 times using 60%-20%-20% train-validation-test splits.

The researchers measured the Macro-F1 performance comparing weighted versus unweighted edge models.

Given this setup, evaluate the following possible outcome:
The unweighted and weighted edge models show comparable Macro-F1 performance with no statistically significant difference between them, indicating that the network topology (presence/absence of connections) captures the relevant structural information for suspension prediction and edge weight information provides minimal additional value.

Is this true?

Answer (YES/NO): YES